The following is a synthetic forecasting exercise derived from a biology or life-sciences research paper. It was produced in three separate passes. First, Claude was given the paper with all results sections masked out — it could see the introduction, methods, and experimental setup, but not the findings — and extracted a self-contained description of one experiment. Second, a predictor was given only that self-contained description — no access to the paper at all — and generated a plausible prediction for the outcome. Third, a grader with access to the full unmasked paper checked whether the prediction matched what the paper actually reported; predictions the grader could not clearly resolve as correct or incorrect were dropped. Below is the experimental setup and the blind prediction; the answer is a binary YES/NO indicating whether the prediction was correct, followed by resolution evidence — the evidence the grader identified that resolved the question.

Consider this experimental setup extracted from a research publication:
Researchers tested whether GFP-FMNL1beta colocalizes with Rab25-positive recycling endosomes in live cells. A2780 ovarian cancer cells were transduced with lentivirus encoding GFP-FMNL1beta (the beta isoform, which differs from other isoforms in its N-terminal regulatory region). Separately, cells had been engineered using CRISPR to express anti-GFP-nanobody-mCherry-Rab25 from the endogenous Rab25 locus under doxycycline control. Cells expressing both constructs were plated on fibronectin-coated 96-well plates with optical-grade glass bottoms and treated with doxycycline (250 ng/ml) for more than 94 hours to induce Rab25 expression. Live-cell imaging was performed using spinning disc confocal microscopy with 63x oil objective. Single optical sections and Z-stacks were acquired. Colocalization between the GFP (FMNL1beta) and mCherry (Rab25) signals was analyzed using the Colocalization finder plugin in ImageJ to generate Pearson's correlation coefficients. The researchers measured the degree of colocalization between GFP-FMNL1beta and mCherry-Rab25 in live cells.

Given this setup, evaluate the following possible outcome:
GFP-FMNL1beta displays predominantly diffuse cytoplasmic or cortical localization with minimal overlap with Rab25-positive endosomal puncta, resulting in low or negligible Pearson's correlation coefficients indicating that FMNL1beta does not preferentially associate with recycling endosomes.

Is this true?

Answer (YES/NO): NO